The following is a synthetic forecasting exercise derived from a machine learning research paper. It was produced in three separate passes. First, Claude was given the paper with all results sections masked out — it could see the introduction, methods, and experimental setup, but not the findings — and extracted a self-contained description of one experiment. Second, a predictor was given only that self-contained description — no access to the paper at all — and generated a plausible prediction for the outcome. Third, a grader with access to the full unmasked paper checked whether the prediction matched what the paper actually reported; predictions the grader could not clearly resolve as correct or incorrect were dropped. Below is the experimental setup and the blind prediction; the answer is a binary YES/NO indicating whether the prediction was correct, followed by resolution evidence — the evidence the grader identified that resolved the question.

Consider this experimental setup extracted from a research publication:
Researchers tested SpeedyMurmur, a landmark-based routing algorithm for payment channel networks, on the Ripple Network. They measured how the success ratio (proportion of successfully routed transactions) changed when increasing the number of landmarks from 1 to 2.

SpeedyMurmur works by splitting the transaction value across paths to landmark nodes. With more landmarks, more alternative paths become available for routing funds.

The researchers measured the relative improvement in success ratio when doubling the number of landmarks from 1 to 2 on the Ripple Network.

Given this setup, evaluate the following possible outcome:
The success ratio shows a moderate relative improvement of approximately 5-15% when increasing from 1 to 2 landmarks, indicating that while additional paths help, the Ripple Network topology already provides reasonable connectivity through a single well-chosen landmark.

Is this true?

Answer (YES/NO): NO